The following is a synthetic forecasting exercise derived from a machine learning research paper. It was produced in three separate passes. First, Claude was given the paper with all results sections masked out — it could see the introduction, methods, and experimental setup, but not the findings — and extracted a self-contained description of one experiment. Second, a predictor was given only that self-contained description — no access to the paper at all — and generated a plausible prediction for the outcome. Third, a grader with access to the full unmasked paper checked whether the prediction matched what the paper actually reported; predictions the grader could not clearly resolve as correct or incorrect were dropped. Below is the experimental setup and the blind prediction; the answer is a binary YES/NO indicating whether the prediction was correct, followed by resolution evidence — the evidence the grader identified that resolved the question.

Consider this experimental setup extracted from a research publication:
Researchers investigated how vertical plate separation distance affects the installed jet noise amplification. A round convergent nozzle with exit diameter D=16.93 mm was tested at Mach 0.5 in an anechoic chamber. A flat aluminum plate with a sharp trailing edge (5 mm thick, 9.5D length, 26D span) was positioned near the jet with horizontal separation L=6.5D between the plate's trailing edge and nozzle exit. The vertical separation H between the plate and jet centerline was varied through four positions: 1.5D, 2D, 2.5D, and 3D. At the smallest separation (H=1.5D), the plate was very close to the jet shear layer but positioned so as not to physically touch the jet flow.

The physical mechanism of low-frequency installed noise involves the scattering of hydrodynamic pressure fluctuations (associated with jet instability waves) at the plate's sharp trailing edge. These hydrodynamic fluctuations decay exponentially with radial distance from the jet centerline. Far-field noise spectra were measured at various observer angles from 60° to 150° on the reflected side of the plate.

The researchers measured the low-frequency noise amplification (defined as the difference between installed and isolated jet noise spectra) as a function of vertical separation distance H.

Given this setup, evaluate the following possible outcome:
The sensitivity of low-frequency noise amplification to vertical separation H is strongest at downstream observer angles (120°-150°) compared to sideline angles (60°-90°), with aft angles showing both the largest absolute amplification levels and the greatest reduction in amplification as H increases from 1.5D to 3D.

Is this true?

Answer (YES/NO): NO